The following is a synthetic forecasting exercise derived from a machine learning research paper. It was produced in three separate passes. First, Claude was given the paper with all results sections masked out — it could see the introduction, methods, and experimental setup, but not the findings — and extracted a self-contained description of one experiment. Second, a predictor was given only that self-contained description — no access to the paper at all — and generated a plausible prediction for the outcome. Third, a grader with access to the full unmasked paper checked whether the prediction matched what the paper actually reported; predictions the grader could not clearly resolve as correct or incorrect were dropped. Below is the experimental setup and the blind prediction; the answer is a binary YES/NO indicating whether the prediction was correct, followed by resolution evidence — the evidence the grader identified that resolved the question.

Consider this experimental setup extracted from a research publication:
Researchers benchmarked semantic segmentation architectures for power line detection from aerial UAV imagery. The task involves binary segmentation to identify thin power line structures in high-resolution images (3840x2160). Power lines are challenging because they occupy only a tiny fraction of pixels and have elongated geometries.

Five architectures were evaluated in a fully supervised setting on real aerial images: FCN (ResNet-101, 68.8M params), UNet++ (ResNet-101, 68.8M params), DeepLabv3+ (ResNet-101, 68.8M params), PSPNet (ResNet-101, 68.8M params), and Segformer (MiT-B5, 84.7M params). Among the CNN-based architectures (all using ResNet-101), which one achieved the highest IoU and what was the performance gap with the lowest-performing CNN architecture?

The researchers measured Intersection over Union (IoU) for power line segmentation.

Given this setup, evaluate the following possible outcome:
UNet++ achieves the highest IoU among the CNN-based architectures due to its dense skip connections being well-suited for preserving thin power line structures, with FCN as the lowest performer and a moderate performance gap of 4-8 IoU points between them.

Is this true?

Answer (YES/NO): NO